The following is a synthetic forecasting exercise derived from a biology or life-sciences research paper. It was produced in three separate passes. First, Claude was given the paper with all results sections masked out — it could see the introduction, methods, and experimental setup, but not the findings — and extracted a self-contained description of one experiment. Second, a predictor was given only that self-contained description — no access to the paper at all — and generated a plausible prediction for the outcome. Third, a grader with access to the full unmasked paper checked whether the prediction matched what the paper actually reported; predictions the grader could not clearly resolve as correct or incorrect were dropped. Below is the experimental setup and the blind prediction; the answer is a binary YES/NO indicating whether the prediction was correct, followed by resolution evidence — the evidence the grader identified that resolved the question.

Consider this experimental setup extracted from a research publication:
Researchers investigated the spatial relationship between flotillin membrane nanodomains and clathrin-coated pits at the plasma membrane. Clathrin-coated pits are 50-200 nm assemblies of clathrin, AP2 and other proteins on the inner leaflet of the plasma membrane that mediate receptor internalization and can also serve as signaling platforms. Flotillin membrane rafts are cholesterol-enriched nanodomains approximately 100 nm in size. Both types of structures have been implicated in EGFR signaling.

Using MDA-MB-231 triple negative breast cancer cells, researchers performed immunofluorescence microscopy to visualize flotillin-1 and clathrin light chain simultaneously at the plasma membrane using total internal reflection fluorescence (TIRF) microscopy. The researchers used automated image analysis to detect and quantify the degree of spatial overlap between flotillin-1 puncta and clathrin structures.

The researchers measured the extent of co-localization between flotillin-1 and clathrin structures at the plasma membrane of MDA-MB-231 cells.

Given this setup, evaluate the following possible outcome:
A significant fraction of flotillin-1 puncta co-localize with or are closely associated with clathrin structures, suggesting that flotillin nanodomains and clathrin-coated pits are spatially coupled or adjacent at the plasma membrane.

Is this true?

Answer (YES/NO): NO